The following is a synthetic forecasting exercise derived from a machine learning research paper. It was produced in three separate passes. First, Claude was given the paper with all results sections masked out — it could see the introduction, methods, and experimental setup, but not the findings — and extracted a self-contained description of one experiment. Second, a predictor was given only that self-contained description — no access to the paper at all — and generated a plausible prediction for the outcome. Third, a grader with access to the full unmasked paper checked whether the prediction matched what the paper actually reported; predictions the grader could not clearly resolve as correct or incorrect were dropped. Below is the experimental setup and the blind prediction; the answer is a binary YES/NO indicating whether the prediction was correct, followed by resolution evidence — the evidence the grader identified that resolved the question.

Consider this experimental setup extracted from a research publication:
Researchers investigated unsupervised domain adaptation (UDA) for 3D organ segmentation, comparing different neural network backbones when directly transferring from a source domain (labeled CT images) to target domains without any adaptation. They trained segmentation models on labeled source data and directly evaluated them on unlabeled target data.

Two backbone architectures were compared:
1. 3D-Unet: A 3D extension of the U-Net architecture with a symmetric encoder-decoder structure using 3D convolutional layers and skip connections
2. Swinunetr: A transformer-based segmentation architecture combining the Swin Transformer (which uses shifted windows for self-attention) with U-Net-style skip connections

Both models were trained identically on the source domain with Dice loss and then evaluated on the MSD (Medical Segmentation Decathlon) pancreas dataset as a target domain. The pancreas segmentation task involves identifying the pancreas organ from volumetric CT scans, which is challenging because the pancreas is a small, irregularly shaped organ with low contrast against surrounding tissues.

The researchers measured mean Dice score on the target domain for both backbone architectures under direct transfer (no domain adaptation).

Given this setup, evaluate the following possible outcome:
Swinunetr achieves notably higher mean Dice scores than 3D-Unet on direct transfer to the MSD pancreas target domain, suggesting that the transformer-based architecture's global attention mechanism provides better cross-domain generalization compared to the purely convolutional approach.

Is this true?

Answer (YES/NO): NO